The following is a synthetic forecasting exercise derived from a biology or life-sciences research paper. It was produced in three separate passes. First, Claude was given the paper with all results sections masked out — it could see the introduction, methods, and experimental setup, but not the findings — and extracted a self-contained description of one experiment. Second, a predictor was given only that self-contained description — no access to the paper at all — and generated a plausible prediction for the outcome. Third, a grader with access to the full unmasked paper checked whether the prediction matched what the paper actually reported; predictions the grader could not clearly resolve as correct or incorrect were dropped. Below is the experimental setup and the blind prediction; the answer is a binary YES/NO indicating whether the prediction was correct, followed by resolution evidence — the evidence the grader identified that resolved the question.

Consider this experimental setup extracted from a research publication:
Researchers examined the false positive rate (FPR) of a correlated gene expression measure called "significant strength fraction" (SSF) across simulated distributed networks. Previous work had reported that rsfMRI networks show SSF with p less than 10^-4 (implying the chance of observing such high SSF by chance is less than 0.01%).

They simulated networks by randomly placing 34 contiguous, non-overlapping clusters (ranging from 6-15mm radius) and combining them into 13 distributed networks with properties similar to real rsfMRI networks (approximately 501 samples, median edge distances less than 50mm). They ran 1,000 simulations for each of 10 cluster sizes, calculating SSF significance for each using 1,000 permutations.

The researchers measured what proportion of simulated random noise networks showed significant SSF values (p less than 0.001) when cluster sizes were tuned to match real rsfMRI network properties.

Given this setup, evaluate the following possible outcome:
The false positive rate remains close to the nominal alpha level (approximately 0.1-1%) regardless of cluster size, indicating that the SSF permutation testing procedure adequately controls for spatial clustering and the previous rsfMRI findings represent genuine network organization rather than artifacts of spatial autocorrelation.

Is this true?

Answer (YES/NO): NO